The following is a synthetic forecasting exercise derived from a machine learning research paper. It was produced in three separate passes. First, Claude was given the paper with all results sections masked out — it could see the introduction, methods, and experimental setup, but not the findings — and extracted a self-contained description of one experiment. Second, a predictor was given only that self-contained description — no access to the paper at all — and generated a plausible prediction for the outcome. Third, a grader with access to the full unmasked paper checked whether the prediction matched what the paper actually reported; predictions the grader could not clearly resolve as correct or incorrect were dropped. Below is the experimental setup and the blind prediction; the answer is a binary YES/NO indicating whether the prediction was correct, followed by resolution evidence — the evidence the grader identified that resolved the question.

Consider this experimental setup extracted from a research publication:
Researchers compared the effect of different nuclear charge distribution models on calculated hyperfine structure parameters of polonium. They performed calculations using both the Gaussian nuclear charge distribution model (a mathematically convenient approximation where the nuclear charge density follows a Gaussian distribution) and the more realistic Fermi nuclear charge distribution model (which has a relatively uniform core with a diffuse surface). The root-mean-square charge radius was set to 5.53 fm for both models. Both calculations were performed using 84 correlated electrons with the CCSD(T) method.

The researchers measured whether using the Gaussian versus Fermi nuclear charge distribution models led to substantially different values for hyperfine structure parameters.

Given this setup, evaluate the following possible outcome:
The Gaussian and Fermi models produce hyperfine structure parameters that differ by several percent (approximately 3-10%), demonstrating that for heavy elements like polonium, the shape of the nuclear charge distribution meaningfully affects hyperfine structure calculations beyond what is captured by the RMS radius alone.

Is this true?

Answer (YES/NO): NO